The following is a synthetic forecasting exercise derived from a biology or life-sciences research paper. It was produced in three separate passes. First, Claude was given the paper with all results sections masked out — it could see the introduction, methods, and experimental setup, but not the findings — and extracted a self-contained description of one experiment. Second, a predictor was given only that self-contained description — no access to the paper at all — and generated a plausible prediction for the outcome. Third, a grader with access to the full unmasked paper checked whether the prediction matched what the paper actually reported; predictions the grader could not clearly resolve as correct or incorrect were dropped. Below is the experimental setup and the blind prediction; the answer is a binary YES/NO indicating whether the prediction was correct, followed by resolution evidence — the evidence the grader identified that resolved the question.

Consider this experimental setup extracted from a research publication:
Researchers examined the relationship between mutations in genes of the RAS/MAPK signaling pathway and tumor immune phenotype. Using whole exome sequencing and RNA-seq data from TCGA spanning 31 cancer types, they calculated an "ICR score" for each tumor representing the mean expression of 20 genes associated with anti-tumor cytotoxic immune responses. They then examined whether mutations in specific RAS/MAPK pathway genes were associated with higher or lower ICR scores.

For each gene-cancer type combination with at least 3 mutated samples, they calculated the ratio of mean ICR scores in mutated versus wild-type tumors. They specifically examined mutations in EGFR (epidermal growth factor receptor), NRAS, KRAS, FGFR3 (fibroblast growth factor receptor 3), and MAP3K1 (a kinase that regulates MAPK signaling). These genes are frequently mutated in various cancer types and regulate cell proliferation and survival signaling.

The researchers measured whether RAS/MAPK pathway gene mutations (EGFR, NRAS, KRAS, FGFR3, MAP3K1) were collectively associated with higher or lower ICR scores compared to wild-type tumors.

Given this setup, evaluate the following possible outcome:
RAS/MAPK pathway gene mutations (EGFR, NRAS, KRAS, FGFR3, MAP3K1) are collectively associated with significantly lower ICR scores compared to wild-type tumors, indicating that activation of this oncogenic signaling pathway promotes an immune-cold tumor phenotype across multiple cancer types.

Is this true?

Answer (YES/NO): YES